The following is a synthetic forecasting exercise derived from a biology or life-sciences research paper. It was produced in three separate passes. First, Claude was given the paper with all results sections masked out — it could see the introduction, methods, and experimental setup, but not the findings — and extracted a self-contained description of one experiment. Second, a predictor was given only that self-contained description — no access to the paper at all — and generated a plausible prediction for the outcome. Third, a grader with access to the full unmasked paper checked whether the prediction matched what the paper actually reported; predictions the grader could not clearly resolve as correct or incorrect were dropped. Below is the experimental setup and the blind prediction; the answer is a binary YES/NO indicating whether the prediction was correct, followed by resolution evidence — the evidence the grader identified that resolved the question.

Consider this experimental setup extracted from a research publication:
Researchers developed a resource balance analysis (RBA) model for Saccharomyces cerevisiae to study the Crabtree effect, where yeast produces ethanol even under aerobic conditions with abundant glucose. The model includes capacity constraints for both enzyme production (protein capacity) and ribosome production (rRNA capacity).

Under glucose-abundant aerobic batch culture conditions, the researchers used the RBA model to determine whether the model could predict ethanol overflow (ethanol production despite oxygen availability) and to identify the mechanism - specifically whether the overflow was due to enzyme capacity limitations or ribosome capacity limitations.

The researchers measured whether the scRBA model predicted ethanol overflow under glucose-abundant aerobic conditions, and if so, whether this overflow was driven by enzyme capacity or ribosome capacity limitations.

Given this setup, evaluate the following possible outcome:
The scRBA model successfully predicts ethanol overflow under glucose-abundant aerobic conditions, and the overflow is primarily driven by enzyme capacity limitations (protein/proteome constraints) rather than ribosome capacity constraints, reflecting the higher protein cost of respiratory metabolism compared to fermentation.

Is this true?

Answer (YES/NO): NO